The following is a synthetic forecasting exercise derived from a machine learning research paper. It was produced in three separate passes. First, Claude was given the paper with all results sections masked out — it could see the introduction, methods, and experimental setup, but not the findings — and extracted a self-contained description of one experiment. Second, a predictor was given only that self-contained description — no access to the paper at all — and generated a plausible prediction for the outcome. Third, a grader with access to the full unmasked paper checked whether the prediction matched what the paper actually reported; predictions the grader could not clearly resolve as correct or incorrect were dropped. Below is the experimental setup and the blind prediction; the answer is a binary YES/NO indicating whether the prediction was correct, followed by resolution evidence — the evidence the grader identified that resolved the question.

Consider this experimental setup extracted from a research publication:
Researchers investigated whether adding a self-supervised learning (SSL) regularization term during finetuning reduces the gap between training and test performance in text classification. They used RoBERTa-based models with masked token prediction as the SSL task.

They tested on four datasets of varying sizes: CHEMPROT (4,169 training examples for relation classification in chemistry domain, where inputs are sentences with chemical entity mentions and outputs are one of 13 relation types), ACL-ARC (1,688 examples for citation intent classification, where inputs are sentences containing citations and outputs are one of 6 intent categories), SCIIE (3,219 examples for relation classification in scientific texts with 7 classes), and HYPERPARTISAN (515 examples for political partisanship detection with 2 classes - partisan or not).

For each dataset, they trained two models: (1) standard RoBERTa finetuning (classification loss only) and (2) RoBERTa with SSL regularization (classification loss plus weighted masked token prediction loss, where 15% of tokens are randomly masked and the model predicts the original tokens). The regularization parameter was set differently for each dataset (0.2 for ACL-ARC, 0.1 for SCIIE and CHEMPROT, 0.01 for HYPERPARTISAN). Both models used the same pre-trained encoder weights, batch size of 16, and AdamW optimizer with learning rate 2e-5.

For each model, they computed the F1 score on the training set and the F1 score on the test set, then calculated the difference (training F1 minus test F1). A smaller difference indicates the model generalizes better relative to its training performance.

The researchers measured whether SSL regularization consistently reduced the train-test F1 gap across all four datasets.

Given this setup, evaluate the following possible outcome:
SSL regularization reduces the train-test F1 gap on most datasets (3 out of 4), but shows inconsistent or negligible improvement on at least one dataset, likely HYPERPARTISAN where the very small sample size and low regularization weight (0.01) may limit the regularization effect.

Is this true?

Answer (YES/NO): NO